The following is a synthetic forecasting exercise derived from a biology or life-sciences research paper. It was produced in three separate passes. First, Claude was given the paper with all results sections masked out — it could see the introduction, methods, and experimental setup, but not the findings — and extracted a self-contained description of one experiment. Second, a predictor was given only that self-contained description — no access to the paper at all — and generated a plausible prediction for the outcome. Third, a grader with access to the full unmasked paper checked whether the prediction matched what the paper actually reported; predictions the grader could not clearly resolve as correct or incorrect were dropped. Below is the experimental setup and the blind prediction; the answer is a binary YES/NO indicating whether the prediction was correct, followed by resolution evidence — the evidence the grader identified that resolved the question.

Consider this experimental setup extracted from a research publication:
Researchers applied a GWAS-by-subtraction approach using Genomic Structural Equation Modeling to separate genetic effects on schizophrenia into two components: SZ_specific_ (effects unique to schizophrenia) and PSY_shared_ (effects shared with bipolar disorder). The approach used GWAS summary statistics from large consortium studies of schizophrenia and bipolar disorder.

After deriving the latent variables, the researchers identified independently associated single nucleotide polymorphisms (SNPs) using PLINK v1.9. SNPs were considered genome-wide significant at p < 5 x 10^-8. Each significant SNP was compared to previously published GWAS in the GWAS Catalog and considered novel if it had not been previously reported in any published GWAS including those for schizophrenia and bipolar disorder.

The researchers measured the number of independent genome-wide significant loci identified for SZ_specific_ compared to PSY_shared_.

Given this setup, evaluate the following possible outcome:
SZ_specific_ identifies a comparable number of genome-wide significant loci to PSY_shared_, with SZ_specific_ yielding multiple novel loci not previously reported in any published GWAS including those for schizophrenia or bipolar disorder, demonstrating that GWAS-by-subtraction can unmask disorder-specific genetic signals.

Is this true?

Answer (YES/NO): YES